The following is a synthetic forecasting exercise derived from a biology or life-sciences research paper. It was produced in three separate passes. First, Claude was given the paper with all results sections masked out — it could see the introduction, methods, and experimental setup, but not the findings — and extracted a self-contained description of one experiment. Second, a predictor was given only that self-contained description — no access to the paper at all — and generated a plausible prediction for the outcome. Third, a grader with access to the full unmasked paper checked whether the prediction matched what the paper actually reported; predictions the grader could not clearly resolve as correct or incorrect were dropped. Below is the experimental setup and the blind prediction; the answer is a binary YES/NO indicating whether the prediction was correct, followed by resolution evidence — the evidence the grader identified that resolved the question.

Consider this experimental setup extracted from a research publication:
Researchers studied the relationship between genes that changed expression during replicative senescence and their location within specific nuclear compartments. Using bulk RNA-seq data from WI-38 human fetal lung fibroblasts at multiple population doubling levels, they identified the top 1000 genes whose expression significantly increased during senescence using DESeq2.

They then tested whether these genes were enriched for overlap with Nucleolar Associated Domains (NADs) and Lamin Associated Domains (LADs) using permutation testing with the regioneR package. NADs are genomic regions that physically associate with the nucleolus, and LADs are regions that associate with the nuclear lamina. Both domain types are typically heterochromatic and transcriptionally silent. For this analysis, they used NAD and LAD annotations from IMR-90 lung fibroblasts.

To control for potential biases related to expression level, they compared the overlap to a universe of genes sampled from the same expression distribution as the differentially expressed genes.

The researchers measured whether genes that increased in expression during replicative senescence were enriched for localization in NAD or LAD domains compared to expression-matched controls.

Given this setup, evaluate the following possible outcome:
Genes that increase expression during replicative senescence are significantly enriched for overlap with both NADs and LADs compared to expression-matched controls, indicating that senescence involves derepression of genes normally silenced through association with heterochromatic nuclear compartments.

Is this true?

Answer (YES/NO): YES